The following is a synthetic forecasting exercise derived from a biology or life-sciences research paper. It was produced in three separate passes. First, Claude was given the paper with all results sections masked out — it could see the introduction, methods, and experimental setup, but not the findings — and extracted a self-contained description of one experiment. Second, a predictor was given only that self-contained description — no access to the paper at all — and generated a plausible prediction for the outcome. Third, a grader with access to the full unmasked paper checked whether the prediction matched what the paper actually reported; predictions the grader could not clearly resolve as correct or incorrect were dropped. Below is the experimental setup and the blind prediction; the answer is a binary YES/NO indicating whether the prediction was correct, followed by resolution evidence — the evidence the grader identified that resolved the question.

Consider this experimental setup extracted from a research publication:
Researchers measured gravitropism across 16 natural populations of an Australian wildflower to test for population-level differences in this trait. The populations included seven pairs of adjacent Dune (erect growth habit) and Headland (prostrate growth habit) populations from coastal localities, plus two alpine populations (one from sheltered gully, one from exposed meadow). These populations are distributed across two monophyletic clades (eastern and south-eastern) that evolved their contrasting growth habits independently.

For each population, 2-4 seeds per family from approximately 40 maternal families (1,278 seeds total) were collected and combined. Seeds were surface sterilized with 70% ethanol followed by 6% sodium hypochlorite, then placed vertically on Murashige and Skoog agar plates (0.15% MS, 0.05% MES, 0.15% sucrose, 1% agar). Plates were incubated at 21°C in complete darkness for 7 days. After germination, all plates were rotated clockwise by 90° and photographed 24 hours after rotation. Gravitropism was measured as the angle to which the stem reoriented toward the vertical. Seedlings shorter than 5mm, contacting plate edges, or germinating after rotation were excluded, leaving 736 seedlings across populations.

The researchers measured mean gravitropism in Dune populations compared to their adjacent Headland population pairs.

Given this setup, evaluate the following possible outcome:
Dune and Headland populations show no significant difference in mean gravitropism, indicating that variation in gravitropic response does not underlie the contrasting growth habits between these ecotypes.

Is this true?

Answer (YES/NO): NO